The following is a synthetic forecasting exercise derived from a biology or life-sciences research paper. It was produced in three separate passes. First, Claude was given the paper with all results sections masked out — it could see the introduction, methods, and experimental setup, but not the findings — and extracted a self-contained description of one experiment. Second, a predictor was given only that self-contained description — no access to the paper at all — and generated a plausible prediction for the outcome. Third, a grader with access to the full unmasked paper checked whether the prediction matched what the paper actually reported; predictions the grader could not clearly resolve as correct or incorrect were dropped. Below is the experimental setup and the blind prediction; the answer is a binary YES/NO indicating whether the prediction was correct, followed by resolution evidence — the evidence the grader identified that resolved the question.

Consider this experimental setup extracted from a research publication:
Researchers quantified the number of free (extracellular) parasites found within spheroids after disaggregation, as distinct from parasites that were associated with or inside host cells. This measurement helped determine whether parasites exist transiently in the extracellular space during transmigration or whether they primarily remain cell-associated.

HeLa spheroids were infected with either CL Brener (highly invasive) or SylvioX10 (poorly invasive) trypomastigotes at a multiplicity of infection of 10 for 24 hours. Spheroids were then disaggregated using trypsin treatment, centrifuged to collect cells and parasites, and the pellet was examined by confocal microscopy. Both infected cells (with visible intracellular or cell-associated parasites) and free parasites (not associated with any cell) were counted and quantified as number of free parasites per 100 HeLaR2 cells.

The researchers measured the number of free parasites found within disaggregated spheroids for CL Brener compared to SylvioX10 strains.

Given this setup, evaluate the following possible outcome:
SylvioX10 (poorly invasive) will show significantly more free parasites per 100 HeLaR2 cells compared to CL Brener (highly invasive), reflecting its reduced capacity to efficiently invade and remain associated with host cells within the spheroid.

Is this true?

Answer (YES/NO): NO